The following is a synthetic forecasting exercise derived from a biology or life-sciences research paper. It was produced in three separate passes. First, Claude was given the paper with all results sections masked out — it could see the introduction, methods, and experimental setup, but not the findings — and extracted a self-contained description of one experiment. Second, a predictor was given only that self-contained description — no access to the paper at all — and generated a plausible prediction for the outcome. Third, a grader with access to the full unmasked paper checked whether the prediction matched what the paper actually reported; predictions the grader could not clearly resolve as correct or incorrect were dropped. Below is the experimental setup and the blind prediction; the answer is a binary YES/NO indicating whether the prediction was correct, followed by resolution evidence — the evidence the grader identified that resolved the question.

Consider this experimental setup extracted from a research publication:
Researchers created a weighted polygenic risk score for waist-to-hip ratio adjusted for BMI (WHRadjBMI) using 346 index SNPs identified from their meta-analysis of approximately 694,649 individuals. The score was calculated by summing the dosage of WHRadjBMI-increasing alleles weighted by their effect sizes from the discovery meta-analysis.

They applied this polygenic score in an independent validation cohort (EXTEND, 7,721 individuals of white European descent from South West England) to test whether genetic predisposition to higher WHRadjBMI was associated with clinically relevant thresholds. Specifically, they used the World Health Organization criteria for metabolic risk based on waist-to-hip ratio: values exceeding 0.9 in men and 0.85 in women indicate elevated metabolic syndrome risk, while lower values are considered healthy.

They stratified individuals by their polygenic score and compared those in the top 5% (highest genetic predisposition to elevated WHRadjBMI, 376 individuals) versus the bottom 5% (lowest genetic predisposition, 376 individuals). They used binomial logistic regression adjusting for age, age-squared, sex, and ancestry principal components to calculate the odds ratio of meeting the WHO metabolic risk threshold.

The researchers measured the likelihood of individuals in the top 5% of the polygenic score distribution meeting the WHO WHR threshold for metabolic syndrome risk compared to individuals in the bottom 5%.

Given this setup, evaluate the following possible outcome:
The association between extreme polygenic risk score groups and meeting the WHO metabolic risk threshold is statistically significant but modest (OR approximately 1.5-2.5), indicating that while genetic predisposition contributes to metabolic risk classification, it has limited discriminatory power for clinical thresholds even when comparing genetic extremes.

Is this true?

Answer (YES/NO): YES